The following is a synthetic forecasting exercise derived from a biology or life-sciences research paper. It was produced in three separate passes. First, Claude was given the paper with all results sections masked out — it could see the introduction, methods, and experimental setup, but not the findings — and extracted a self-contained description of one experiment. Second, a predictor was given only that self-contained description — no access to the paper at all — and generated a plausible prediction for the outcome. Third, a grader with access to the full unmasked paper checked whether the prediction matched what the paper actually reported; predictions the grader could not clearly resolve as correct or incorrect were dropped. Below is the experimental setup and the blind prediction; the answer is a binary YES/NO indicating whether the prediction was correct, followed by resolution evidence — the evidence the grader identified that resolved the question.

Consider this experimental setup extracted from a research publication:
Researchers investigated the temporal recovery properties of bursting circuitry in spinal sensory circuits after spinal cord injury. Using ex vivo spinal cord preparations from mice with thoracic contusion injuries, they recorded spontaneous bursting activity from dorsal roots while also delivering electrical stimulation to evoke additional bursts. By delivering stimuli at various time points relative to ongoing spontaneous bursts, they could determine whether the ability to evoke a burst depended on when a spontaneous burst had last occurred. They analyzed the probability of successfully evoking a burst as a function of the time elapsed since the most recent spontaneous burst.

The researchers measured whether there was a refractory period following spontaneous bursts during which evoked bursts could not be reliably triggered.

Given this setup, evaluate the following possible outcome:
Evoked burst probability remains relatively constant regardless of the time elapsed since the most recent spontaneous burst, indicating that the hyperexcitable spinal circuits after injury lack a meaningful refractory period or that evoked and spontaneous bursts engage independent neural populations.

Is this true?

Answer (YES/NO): NO